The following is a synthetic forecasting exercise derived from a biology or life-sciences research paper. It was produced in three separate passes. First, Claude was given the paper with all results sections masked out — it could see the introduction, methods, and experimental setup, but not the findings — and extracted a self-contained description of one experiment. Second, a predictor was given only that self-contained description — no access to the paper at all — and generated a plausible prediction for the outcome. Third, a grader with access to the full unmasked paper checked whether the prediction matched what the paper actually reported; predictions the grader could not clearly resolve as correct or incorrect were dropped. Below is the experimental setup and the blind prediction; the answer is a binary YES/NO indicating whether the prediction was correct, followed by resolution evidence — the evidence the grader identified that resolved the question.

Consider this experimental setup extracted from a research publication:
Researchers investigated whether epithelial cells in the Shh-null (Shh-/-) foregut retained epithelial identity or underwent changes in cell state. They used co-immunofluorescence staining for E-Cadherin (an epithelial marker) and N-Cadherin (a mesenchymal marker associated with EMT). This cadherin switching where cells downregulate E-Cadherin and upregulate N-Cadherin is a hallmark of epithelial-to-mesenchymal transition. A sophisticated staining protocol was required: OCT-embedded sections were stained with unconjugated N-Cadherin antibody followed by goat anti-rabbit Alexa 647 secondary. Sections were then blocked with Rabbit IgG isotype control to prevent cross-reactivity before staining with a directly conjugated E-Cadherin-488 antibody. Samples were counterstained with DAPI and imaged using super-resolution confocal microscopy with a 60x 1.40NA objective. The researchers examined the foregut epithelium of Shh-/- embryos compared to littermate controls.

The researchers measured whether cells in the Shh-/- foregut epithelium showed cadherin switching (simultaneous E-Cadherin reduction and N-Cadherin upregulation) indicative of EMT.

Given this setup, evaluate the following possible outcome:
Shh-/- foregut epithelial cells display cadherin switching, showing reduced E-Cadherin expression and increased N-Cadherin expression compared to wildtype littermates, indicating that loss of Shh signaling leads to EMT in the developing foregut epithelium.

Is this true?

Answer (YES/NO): YES